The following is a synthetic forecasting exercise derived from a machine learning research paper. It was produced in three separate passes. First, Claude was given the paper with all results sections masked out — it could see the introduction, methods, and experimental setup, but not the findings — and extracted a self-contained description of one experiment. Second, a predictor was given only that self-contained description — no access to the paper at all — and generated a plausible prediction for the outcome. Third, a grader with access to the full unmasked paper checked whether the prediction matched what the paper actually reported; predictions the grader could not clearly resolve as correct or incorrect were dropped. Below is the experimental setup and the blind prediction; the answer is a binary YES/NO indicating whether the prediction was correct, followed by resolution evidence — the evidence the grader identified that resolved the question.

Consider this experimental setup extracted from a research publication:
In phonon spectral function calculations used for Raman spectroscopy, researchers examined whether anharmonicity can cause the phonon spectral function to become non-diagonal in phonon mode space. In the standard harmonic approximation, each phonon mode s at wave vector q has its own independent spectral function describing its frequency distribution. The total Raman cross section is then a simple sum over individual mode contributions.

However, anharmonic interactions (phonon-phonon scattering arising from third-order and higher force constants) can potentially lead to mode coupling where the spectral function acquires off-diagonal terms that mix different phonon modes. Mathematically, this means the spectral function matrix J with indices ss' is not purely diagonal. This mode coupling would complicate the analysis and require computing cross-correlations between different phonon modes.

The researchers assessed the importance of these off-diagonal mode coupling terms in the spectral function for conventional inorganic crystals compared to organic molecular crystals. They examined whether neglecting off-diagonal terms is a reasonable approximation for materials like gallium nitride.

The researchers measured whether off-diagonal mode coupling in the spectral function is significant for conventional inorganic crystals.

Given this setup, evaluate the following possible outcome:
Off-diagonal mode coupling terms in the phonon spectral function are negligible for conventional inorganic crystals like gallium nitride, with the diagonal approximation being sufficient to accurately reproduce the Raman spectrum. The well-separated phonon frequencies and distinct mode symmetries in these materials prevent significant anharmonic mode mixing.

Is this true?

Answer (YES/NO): YES